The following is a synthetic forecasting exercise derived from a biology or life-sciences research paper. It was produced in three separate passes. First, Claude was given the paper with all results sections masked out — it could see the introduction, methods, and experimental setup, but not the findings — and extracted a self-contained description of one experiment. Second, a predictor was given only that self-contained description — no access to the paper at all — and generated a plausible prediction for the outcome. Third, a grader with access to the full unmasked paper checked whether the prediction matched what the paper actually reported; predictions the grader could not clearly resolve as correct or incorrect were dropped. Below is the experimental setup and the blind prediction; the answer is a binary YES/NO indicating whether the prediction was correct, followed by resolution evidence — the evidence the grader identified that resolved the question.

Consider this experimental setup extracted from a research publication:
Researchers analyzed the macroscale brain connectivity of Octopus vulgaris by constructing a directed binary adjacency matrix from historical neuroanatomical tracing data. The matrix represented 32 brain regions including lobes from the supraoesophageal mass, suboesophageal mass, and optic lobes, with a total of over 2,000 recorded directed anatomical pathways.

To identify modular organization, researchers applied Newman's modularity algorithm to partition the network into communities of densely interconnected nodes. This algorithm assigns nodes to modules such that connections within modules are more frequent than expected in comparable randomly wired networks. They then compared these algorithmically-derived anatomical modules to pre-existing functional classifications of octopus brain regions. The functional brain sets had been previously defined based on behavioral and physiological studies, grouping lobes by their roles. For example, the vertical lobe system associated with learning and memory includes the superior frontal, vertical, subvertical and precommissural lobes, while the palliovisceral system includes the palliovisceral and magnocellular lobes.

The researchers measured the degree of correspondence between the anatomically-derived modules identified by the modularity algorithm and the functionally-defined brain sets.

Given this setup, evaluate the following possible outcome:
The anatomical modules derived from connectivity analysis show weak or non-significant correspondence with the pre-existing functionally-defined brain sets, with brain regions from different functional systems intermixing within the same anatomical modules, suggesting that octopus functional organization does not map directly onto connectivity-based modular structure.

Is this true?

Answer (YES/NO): NO